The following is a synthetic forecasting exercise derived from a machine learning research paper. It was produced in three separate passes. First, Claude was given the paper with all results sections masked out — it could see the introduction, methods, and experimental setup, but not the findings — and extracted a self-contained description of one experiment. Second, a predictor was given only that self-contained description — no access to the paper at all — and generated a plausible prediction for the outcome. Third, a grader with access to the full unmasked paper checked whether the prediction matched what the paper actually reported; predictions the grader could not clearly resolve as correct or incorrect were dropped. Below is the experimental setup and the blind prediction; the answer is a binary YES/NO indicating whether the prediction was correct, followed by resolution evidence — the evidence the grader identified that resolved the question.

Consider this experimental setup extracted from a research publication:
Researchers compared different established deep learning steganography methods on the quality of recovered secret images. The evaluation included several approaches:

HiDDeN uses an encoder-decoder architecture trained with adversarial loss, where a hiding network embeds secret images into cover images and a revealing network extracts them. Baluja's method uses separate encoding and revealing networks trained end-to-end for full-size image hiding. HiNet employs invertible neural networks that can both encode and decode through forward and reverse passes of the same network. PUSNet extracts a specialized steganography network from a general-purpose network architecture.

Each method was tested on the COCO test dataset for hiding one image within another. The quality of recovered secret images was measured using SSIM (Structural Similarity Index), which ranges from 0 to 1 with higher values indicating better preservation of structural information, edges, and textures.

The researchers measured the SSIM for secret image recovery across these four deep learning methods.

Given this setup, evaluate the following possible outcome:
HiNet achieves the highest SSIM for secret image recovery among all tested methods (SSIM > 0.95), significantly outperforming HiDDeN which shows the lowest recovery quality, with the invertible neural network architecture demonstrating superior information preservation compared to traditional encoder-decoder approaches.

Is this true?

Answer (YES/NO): NO